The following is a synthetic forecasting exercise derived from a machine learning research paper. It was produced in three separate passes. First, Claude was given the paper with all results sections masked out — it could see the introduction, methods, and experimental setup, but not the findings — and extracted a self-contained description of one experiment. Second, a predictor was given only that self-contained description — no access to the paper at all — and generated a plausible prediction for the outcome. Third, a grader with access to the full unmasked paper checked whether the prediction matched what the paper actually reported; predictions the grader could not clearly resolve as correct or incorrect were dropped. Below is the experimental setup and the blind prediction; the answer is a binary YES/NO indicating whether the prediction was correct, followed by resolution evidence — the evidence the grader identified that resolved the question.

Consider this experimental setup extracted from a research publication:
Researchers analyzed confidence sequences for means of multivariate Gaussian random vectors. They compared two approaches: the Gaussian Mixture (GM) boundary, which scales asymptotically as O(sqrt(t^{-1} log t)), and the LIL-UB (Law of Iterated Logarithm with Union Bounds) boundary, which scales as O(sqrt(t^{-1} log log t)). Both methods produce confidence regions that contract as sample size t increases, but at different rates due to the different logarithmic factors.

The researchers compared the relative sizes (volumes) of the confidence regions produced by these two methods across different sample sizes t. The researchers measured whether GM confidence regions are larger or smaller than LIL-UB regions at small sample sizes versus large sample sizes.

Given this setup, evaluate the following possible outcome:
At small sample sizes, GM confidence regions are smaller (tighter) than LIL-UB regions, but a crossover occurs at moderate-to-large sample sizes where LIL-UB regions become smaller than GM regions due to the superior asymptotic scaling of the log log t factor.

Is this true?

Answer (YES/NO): YES